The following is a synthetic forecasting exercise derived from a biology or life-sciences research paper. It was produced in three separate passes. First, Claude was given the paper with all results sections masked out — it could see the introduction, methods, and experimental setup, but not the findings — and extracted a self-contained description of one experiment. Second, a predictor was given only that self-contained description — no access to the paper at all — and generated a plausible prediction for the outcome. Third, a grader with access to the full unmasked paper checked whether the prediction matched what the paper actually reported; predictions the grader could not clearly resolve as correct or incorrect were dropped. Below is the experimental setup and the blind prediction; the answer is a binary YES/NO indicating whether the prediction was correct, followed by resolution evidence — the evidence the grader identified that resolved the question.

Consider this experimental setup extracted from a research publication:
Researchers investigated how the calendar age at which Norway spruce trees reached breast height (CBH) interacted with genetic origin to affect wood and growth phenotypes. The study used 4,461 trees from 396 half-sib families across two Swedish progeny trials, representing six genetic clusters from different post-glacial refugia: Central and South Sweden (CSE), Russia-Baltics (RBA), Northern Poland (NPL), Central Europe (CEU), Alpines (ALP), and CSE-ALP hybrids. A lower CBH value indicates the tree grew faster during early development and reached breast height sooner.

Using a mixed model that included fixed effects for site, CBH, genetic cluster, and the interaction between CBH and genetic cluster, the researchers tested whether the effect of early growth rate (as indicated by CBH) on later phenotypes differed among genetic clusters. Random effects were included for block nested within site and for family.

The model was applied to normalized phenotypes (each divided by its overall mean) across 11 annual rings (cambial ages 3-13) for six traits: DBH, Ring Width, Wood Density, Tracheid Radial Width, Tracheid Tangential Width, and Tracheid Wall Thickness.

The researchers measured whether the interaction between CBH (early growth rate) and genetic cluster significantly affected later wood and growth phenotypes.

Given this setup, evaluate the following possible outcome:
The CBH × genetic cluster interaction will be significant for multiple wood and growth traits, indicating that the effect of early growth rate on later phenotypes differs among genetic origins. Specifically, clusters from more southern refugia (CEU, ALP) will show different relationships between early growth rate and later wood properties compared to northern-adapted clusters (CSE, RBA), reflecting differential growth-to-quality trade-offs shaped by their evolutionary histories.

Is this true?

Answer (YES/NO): NO